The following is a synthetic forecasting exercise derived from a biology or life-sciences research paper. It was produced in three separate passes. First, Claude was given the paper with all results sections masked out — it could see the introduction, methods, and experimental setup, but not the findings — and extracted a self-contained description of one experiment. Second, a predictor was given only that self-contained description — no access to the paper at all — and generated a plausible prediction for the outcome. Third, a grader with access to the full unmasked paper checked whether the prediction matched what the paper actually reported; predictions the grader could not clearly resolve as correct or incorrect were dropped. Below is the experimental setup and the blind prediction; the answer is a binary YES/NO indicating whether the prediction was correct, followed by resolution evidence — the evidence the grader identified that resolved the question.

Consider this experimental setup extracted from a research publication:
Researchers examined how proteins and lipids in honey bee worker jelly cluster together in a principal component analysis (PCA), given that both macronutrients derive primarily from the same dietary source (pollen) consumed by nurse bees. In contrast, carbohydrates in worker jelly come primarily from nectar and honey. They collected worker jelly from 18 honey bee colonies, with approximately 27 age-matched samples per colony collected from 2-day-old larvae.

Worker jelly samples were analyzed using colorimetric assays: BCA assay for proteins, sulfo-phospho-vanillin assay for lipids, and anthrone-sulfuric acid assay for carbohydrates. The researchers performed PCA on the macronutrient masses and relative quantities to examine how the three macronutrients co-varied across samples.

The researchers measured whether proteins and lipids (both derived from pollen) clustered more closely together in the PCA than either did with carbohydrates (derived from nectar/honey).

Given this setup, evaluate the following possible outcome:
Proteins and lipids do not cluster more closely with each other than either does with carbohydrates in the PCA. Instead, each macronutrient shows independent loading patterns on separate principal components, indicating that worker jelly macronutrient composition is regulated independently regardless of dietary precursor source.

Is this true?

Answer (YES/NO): NO